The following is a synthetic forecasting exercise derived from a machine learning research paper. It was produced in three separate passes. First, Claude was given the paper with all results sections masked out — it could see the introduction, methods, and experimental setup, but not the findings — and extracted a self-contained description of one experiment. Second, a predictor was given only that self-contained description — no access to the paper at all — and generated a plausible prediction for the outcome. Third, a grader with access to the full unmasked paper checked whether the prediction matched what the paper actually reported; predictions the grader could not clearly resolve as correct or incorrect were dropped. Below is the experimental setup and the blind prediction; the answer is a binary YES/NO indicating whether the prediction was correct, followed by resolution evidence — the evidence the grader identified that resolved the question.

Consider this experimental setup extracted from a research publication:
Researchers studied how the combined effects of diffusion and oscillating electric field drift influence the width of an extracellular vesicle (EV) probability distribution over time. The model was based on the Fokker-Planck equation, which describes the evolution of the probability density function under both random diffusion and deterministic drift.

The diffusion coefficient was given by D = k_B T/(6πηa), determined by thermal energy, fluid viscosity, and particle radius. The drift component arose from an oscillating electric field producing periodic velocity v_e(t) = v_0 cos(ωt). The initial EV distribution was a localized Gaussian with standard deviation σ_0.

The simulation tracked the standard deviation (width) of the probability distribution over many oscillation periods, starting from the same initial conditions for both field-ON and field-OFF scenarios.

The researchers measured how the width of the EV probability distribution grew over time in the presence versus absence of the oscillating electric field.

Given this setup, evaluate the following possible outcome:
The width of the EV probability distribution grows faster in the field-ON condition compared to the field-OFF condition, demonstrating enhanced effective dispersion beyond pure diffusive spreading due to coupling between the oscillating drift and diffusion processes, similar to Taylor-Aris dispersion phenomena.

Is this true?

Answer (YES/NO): NO